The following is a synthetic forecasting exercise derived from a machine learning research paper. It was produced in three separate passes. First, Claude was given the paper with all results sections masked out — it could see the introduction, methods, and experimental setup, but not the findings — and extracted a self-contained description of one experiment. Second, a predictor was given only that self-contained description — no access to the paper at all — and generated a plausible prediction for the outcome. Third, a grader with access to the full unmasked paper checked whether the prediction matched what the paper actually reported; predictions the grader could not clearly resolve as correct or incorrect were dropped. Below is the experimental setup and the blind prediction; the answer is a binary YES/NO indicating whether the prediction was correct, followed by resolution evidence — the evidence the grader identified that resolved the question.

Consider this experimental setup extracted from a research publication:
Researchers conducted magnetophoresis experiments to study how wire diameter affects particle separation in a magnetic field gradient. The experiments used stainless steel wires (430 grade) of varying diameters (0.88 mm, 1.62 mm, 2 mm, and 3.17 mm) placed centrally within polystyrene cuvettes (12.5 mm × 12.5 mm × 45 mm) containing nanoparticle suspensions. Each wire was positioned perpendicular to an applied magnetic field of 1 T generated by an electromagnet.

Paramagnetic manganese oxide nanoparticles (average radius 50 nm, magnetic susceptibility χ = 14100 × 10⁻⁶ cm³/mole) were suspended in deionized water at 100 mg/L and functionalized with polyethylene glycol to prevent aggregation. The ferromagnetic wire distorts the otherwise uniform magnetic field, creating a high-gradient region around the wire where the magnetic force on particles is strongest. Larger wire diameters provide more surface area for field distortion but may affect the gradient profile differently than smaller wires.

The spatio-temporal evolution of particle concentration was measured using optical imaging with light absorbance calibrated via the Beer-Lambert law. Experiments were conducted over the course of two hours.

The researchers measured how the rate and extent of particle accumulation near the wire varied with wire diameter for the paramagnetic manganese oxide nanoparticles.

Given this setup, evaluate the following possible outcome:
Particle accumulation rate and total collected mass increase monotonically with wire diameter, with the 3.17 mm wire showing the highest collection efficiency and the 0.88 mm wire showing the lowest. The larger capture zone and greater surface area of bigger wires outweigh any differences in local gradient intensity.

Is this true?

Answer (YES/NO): YES